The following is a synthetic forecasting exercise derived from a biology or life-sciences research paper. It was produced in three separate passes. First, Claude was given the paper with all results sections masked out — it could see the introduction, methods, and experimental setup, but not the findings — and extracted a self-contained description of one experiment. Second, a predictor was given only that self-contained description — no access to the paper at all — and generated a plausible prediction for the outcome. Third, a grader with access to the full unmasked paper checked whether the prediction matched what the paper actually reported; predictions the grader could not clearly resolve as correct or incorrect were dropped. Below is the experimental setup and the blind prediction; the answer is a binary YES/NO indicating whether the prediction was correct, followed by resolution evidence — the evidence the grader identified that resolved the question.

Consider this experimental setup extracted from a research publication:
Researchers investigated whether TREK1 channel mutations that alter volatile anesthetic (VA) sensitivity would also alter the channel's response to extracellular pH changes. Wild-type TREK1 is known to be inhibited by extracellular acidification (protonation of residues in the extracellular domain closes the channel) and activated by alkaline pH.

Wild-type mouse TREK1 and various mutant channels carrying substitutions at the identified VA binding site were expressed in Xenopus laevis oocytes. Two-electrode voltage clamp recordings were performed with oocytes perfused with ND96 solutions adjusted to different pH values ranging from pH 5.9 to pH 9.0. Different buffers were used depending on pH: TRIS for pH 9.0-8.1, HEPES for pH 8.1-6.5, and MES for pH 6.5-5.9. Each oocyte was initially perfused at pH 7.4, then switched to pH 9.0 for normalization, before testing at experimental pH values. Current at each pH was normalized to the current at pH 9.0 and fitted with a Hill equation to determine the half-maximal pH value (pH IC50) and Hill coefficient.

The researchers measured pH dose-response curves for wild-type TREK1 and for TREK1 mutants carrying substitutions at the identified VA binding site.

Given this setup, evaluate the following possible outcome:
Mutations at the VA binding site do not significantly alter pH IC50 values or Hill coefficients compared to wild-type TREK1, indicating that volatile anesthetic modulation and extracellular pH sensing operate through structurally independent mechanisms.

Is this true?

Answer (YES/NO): NO